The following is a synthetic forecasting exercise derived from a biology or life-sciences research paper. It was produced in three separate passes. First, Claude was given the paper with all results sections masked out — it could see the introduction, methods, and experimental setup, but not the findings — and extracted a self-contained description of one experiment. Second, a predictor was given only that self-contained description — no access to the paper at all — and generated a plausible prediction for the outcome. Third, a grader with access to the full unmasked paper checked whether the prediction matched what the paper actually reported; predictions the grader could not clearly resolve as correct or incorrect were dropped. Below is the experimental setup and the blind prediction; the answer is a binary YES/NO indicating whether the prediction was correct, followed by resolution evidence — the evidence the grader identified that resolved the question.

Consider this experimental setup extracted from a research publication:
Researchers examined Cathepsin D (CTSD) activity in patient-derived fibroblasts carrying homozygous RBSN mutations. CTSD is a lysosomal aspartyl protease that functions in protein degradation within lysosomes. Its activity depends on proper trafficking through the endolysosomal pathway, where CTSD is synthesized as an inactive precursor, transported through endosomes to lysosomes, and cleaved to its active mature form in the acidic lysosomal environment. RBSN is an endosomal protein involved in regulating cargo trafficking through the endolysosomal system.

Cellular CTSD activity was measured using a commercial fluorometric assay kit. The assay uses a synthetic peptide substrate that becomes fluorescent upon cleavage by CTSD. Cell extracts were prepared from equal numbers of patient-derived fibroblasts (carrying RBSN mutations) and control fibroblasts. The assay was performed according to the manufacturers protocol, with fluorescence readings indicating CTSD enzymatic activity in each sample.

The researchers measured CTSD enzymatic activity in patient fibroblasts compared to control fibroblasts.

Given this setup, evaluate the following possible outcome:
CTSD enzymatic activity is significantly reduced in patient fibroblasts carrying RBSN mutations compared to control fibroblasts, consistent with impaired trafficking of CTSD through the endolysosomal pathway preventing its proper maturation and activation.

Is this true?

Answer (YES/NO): YES